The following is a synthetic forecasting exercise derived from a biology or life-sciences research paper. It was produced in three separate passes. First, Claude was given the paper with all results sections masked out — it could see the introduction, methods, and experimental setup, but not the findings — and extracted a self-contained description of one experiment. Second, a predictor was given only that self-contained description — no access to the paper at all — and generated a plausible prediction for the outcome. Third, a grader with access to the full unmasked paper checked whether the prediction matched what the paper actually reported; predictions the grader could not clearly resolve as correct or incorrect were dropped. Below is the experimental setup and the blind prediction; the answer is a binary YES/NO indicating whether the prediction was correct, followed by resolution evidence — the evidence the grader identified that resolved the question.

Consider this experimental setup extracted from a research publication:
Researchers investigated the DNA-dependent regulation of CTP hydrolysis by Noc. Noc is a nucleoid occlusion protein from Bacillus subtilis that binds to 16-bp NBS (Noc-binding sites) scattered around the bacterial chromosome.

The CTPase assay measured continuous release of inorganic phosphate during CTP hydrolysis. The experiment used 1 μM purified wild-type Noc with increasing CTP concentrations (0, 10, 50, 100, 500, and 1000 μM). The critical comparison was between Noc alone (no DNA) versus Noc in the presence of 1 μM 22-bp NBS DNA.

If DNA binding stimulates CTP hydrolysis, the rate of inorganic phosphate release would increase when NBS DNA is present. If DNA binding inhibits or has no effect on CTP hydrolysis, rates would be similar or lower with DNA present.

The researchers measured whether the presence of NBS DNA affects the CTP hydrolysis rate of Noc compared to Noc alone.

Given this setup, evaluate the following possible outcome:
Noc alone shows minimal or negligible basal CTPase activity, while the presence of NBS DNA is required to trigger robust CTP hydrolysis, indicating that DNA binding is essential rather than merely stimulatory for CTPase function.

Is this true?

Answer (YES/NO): NO